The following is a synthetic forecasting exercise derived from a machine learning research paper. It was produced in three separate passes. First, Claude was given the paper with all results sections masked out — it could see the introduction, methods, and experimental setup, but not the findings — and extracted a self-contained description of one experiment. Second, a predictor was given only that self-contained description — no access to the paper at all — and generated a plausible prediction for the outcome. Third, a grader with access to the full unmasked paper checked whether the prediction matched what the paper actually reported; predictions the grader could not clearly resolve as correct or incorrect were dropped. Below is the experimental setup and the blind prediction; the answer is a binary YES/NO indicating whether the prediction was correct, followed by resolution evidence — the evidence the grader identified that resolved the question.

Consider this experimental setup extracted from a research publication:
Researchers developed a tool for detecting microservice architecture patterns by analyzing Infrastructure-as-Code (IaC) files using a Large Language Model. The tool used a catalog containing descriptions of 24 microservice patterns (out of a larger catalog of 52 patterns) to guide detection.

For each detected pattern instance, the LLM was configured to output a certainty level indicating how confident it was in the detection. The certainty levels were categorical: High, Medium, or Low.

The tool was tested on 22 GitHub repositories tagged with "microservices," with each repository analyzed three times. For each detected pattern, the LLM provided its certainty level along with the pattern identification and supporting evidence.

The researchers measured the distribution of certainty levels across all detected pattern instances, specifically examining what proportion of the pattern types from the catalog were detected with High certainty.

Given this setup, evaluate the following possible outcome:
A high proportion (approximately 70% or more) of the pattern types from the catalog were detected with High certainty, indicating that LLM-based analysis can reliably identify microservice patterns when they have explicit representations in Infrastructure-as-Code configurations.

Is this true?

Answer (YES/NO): NO